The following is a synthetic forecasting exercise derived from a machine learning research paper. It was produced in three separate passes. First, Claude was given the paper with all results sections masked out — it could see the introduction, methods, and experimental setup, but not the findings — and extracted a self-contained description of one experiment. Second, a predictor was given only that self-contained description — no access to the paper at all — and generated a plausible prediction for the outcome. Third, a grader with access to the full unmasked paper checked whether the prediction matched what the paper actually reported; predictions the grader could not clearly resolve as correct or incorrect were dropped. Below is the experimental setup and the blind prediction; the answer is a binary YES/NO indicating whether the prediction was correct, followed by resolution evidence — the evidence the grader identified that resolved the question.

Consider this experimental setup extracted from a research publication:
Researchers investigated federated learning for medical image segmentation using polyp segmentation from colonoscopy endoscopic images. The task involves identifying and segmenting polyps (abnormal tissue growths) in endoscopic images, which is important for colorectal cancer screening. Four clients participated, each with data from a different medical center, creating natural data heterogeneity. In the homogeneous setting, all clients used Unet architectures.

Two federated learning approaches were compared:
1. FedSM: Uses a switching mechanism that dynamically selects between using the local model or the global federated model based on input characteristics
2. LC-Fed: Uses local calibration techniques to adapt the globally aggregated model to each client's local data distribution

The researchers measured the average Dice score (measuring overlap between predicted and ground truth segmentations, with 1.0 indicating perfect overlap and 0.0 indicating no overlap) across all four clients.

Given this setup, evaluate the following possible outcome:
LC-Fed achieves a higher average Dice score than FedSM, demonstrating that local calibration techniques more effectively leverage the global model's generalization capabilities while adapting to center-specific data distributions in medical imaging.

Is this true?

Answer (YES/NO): NO